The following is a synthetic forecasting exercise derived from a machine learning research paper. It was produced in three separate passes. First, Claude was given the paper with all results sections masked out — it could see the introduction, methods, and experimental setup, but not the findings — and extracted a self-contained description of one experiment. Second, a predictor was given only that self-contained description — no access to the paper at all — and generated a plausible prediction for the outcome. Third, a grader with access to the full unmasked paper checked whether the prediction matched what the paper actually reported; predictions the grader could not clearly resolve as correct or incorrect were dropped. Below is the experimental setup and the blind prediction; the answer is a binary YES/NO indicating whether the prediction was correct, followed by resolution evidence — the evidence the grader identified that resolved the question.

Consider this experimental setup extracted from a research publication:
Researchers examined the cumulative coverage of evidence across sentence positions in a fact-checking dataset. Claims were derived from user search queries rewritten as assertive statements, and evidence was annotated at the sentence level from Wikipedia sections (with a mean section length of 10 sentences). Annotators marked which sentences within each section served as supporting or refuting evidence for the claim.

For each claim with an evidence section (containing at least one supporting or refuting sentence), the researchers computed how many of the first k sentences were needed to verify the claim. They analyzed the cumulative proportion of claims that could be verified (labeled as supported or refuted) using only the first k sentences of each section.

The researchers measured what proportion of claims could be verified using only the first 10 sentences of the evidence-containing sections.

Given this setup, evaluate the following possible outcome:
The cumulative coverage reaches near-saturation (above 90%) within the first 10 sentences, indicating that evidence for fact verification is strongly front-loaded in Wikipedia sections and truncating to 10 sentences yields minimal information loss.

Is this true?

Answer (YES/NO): NO